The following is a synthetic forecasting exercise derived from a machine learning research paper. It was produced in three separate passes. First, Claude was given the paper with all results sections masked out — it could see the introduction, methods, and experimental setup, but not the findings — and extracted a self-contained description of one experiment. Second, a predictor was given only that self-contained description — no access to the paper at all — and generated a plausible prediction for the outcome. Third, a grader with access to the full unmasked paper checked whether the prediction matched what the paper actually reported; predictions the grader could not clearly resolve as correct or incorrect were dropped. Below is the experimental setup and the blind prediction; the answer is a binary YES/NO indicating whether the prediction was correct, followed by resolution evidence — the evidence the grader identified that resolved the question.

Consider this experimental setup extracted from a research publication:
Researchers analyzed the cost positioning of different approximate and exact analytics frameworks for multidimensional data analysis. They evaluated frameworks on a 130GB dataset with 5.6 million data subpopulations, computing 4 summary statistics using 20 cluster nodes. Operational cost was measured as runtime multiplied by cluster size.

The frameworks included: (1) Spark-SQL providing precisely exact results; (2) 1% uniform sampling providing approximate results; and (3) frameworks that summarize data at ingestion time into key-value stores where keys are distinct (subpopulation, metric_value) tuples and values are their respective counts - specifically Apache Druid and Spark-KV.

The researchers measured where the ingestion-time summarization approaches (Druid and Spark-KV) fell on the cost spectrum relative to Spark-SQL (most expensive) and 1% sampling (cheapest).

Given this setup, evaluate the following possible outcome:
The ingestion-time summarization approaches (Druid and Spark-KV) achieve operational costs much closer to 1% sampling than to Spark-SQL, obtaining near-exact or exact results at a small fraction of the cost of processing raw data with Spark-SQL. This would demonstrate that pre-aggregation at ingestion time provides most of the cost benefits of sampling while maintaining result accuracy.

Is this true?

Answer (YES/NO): YES